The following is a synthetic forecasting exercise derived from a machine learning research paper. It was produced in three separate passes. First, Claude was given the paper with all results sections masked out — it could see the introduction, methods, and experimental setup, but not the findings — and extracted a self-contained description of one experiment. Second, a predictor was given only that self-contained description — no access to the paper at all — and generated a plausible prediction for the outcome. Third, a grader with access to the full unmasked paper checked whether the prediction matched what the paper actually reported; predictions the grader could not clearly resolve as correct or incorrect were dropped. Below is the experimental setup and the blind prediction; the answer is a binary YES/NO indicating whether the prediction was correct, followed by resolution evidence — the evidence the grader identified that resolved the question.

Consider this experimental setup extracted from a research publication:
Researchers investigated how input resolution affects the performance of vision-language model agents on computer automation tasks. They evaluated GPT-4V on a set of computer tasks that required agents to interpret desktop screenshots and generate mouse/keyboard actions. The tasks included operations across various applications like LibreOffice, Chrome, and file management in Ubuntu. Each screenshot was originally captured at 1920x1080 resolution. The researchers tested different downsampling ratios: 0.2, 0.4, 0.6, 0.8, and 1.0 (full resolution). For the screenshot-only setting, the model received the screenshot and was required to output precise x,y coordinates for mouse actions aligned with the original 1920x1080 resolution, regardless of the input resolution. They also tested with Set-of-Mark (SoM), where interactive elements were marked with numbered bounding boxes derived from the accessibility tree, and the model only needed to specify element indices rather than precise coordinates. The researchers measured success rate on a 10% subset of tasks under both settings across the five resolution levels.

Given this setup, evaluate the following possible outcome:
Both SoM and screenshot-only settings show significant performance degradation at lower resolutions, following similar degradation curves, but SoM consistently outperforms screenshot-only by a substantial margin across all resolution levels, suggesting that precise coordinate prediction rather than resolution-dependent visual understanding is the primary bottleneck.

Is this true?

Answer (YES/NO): NO